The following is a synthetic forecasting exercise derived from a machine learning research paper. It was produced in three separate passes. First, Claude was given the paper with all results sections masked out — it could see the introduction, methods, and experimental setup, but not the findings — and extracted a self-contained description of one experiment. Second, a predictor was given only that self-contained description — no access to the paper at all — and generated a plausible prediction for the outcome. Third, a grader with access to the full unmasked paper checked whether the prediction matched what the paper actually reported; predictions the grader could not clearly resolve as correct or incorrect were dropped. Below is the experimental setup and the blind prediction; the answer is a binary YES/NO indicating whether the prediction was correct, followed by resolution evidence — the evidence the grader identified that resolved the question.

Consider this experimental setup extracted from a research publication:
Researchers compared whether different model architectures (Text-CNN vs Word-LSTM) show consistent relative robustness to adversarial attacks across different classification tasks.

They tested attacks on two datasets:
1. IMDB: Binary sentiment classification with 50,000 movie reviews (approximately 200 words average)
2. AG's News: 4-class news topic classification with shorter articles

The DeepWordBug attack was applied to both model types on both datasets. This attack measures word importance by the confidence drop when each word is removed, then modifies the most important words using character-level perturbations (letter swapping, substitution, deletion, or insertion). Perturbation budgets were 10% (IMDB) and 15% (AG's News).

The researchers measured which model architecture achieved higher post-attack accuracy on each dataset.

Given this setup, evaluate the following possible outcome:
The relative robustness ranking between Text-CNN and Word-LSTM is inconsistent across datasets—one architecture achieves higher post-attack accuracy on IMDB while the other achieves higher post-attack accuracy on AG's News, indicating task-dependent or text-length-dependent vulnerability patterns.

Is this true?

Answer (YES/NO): YES